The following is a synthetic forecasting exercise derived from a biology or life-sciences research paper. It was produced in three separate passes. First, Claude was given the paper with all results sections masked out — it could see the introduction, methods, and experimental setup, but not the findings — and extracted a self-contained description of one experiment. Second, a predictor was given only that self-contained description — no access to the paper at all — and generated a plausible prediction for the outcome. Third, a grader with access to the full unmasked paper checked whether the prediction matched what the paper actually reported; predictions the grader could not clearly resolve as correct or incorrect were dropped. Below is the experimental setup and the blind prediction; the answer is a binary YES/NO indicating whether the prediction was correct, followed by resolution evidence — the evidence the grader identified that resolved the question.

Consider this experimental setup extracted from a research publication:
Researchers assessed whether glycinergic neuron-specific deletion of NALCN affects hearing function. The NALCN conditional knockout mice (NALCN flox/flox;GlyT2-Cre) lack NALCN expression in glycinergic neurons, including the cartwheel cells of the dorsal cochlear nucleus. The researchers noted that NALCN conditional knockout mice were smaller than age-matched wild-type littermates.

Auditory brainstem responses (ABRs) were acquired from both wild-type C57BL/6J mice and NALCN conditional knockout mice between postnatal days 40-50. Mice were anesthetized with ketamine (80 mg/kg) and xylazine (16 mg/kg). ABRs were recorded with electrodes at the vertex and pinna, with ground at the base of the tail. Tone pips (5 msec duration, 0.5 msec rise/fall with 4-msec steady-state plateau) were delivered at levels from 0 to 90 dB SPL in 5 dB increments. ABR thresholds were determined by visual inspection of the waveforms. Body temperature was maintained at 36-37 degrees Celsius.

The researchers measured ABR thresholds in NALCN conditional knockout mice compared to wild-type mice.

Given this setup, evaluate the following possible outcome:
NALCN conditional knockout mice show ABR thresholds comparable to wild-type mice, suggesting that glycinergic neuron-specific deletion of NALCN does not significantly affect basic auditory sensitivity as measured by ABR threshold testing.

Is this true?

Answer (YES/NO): YES